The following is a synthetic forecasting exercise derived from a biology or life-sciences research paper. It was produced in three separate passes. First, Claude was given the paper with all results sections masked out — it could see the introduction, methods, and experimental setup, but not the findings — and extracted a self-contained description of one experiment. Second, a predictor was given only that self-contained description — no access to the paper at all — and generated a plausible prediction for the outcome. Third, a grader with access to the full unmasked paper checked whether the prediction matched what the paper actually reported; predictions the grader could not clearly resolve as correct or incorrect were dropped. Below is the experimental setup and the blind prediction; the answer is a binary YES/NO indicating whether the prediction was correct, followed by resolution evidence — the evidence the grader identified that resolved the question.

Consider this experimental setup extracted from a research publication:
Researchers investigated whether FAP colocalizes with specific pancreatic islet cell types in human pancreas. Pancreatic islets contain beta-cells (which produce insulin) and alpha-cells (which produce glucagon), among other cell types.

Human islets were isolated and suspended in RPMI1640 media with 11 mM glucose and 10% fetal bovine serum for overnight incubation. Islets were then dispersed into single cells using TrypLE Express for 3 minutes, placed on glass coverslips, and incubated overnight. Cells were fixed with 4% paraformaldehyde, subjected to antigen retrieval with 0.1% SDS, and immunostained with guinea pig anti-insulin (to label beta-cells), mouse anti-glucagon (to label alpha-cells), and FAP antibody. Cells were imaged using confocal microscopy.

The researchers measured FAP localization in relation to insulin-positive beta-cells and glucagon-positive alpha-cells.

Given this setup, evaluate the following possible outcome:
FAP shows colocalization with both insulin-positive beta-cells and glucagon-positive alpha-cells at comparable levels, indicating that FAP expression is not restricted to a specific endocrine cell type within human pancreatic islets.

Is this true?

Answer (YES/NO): NO